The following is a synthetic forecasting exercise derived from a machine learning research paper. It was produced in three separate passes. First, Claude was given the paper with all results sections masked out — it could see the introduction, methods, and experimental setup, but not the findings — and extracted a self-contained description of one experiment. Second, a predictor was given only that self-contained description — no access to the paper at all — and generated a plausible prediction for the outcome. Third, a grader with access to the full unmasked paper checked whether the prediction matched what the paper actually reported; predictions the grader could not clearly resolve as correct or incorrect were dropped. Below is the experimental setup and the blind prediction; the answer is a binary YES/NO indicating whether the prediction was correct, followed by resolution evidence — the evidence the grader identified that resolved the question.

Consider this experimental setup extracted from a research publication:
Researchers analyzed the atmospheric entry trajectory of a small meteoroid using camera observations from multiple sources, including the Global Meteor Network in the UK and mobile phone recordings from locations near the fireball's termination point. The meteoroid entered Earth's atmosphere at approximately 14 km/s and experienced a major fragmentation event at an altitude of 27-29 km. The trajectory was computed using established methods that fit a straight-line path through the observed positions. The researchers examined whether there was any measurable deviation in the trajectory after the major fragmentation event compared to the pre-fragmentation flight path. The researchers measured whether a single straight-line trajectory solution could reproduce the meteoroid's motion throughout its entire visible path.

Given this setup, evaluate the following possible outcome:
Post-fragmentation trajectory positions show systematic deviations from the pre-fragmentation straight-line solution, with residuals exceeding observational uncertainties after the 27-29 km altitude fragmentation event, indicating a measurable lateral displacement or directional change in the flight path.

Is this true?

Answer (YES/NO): YES